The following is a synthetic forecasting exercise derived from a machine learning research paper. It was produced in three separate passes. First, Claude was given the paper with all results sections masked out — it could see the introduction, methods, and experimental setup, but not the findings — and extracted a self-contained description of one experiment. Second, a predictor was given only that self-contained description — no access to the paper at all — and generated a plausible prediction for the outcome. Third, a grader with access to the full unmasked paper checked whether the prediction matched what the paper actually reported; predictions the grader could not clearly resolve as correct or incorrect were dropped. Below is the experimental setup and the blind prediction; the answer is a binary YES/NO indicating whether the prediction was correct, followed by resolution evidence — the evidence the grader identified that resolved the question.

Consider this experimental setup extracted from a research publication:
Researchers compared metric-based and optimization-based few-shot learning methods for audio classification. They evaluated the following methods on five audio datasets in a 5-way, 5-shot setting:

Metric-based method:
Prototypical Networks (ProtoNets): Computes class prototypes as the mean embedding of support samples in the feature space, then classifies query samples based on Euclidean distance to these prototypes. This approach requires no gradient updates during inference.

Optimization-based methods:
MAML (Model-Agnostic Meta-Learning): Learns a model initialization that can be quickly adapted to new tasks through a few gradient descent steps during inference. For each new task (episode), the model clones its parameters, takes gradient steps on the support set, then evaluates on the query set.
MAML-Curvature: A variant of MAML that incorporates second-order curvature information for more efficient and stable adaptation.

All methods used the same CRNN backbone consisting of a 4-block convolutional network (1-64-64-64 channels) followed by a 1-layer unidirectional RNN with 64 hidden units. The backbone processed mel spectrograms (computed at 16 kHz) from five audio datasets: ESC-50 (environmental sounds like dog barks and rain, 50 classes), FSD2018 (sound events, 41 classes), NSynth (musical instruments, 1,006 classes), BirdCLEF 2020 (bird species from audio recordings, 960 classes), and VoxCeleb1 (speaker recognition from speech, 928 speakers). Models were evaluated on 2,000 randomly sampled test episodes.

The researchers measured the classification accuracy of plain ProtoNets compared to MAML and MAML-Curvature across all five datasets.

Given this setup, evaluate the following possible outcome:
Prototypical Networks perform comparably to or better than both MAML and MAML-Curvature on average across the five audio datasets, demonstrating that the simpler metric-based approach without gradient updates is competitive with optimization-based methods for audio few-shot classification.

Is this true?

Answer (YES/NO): NO